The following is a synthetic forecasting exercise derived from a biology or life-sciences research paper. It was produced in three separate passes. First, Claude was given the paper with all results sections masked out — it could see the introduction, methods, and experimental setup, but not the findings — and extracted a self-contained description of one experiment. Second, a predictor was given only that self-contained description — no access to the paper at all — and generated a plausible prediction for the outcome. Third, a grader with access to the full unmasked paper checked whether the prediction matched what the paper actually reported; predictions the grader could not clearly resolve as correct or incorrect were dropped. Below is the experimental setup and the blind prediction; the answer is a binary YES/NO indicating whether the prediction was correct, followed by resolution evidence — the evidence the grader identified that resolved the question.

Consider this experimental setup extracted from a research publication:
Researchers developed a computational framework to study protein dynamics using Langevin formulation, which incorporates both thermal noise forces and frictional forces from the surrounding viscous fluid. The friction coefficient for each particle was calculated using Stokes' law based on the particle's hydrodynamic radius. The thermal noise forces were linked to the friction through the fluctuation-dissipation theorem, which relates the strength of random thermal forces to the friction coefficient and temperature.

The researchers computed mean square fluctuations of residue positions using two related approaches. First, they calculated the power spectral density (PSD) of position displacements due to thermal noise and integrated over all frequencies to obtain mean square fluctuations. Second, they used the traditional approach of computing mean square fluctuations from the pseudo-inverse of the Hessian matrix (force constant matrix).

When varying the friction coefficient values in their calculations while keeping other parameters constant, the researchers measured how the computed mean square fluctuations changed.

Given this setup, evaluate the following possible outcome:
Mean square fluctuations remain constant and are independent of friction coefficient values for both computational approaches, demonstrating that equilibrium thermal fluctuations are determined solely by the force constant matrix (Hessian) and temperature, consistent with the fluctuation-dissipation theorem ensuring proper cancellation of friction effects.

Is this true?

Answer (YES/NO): YES